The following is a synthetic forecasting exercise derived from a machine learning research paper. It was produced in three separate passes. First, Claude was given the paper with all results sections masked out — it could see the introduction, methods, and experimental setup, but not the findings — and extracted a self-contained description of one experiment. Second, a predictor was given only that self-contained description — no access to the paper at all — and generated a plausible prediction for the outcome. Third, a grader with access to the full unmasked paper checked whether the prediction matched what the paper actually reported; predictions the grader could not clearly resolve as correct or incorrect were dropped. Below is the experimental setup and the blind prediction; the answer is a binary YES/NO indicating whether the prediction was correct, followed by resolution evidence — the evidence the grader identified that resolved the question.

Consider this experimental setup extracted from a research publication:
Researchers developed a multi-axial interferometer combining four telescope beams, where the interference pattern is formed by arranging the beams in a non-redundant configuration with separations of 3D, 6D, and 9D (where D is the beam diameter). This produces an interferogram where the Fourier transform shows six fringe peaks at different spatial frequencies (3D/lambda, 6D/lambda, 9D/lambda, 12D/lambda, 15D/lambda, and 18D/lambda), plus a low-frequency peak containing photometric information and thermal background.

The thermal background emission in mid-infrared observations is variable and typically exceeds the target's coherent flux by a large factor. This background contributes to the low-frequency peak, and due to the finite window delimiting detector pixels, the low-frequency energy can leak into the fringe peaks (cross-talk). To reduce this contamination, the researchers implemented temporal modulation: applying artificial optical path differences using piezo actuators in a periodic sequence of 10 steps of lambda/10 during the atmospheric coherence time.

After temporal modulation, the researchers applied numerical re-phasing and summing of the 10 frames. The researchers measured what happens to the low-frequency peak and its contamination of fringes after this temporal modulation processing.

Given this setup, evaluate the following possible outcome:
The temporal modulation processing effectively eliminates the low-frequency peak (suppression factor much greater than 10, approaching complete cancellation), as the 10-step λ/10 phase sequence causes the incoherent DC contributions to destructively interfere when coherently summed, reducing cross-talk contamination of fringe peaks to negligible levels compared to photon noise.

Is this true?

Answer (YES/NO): NO